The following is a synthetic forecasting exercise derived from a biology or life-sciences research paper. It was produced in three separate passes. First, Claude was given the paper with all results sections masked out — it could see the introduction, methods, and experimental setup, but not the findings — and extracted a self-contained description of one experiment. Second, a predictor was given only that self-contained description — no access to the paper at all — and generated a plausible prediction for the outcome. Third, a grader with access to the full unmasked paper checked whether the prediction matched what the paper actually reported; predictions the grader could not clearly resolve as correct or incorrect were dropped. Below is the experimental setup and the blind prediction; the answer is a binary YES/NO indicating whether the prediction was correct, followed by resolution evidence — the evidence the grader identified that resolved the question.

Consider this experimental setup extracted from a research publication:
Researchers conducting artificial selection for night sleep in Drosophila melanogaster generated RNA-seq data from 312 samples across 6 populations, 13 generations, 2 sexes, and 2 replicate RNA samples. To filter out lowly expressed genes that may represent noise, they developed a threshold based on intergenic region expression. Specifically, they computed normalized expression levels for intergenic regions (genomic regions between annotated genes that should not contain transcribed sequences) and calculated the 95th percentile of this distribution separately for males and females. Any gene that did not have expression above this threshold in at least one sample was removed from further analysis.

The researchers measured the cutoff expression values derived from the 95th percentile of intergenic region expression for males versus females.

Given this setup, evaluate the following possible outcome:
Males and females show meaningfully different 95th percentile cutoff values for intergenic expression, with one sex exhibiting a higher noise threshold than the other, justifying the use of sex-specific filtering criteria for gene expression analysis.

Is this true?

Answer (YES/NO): YES